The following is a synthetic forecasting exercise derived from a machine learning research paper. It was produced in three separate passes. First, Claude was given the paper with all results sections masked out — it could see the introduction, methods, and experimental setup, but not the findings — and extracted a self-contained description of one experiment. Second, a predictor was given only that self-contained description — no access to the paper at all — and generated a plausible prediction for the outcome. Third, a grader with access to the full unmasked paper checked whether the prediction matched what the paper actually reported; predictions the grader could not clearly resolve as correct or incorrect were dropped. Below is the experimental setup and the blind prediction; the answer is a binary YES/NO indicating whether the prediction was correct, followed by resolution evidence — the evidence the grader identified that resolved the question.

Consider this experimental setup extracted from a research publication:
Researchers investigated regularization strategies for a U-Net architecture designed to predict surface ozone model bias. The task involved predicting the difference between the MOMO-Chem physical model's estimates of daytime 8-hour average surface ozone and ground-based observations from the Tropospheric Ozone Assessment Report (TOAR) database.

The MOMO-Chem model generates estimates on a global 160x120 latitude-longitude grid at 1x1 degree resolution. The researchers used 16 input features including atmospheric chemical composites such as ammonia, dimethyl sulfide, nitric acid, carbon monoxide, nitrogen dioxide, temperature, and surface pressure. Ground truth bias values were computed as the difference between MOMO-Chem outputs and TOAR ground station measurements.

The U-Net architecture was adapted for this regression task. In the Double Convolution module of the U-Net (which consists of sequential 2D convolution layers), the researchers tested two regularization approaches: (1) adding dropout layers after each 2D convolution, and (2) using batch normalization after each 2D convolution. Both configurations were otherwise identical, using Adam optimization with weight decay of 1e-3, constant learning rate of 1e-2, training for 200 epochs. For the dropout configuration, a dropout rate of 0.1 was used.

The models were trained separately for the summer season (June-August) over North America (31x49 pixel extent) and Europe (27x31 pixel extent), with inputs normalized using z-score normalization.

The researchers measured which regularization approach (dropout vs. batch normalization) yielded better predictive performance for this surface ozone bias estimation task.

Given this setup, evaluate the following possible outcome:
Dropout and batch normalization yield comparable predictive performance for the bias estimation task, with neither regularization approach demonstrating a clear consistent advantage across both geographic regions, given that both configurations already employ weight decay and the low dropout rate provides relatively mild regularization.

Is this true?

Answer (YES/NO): NO